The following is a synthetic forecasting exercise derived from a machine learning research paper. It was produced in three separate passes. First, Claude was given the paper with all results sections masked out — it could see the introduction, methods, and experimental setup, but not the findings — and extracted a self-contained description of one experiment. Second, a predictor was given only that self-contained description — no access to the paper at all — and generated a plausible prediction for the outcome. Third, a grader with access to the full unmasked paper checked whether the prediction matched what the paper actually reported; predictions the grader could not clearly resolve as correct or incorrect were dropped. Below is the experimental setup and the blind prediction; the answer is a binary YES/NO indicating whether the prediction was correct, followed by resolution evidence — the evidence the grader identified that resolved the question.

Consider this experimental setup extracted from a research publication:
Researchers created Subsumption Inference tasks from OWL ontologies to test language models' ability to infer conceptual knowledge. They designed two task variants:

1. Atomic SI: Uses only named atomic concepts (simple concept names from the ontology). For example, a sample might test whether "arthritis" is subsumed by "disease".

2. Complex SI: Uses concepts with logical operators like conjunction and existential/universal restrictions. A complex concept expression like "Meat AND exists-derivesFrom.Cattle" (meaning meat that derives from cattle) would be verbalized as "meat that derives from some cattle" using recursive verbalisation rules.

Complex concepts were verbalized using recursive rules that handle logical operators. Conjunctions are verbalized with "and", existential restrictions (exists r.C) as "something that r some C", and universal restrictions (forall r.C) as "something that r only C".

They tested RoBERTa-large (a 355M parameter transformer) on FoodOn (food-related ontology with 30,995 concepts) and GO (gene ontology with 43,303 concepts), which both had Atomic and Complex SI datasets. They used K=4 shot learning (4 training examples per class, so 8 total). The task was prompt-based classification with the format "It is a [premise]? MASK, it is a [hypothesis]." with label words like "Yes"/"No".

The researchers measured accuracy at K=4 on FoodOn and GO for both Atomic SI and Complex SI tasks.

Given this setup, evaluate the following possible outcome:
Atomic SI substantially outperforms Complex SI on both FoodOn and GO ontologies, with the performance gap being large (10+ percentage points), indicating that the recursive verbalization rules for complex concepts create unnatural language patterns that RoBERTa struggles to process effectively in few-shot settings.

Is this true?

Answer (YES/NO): NO